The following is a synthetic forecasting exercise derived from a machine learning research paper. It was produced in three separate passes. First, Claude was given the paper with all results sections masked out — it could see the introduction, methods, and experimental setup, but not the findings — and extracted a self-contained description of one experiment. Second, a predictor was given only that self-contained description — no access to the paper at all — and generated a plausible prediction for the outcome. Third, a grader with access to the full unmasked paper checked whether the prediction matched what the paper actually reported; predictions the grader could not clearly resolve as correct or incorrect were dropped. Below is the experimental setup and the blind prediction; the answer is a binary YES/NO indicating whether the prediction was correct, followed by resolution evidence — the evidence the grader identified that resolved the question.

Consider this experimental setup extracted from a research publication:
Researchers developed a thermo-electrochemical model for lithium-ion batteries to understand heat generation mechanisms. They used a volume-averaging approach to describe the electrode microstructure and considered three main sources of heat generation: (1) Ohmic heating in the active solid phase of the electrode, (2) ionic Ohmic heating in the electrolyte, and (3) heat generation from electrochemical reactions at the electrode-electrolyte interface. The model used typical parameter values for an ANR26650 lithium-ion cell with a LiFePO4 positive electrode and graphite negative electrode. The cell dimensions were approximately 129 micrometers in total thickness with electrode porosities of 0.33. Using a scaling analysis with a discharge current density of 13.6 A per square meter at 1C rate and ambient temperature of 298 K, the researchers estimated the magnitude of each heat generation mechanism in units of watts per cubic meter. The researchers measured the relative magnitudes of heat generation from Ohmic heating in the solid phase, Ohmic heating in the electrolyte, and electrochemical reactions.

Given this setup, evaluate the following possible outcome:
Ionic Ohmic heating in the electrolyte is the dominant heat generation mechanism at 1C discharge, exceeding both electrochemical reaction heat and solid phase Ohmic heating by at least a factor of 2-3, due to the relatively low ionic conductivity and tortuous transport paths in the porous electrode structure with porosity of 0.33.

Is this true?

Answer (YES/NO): NO